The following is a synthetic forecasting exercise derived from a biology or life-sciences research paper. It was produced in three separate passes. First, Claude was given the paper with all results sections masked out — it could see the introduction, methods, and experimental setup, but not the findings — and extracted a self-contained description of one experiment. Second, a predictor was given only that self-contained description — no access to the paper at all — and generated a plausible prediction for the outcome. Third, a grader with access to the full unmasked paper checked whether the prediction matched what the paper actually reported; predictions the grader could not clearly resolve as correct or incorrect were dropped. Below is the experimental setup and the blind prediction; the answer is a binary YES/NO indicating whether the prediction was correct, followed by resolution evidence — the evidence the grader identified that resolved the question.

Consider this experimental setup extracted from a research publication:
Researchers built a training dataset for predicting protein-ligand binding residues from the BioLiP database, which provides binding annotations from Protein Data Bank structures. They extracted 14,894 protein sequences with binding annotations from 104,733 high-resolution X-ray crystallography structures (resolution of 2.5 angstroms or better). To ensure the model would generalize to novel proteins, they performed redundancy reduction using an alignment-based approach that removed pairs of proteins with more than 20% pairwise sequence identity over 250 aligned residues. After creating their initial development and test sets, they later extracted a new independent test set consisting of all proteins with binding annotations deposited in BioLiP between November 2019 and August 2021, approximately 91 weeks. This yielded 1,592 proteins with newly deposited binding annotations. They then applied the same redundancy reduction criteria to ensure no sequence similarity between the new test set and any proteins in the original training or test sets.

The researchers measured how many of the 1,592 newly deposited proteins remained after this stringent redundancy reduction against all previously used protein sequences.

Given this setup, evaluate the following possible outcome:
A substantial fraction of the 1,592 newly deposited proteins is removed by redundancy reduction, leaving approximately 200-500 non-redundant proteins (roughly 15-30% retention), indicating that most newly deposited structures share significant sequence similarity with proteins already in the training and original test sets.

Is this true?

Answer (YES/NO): NO